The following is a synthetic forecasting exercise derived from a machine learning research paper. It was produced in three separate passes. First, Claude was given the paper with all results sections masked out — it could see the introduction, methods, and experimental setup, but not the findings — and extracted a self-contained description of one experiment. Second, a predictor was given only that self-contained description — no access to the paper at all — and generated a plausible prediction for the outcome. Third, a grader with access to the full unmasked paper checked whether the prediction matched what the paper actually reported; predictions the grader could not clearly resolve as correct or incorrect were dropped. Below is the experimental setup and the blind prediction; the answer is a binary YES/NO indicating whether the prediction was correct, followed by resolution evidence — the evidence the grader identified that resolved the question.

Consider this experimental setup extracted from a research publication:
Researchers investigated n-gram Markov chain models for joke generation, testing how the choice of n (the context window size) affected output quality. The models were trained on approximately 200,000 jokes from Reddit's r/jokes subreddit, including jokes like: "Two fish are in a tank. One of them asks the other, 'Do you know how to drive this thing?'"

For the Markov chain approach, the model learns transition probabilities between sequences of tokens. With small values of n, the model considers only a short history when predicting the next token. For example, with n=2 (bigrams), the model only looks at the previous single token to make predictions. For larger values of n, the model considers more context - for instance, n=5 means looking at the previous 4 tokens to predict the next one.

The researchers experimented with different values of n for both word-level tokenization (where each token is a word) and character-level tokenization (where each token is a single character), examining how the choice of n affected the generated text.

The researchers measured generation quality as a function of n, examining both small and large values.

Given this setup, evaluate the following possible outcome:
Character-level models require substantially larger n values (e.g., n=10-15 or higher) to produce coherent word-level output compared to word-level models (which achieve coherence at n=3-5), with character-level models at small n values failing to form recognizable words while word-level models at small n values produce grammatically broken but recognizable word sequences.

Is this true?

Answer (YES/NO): NO